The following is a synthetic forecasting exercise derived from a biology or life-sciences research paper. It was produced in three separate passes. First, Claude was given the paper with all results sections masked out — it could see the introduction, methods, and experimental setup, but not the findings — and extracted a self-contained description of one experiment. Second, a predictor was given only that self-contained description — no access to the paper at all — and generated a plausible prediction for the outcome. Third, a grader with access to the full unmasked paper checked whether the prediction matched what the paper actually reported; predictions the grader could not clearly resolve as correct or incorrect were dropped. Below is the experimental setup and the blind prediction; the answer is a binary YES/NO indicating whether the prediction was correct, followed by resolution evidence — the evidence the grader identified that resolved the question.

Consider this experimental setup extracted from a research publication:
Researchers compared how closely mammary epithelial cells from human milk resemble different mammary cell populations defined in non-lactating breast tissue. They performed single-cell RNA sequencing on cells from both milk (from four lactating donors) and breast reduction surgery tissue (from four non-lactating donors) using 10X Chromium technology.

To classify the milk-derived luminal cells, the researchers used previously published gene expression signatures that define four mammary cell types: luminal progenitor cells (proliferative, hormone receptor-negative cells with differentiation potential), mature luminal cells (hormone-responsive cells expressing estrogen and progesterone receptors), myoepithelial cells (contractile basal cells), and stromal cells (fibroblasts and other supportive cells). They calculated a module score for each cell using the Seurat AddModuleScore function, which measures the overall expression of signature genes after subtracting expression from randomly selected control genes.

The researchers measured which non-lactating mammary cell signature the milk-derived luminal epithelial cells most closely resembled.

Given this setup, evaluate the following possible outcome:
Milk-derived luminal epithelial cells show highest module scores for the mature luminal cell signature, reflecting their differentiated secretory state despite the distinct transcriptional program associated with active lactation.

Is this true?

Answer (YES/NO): NO